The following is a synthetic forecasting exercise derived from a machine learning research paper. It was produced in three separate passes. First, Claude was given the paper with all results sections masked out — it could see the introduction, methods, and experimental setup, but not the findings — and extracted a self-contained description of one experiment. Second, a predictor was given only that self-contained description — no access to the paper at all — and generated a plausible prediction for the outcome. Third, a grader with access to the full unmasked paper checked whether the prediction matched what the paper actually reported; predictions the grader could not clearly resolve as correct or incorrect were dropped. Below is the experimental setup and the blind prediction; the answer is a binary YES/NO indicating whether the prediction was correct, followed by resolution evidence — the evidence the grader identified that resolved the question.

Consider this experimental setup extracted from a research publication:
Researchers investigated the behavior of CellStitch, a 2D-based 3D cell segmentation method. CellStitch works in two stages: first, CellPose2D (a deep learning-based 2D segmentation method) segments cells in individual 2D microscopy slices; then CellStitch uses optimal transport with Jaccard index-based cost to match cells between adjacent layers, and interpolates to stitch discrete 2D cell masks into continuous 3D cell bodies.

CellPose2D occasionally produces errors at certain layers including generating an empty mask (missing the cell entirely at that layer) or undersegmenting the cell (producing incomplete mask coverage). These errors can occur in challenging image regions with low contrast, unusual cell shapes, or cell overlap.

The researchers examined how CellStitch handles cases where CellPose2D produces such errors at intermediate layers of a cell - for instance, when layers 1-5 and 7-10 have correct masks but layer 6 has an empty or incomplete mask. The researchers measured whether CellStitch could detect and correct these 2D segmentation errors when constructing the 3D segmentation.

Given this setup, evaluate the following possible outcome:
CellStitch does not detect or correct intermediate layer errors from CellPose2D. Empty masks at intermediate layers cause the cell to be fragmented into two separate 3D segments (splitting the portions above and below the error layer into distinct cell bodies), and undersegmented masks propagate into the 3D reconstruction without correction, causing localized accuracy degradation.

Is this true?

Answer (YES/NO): YES